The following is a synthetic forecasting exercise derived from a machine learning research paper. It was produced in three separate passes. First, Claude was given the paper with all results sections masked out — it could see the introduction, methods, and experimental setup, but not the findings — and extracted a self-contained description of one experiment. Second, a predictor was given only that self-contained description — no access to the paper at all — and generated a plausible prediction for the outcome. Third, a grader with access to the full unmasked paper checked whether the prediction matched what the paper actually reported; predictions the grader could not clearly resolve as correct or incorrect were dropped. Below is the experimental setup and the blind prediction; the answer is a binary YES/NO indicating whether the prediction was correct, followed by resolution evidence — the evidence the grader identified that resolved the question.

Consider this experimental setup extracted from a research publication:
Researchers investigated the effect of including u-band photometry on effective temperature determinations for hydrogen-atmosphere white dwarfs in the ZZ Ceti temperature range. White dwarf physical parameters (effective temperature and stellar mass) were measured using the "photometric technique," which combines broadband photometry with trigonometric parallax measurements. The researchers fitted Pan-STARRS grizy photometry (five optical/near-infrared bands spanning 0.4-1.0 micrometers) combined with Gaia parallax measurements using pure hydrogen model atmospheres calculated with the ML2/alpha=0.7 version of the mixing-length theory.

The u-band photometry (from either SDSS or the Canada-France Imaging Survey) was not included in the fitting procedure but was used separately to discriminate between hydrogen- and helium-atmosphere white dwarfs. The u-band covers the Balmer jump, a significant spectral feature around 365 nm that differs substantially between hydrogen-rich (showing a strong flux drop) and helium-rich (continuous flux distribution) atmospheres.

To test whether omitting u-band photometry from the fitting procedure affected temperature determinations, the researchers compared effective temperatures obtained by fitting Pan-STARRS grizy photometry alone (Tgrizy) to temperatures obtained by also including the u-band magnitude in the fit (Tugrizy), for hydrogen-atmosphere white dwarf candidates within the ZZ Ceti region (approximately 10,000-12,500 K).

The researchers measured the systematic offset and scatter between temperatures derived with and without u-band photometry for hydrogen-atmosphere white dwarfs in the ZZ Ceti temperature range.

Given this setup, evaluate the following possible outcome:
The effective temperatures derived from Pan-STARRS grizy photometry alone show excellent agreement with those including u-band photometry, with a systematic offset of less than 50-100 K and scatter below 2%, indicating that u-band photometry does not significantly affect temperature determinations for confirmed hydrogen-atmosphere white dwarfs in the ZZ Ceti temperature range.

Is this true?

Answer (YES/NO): YES